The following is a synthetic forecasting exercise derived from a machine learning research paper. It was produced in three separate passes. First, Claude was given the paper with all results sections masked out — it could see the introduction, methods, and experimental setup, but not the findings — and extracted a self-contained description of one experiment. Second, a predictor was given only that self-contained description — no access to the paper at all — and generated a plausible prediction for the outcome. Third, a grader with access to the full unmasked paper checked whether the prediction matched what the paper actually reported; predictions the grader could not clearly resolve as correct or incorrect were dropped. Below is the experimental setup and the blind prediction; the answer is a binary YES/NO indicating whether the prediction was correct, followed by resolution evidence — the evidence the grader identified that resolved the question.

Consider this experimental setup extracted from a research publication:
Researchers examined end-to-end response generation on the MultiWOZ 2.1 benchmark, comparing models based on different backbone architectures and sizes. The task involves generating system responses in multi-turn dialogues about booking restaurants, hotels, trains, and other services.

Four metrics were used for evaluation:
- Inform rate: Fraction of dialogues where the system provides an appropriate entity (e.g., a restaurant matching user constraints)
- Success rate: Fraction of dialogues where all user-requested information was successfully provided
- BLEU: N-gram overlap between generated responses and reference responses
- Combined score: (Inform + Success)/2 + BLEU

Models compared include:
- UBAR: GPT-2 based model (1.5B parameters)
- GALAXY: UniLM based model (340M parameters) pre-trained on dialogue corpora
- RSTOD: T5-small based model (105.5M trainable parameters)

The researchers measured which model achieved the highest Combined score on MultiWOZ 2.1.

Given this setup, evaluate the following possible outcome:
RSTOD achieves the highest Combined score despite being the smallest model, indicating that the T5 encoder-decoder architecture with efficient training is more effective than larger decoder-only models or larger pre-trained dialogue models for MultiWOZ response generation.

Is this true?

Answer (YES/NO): NO